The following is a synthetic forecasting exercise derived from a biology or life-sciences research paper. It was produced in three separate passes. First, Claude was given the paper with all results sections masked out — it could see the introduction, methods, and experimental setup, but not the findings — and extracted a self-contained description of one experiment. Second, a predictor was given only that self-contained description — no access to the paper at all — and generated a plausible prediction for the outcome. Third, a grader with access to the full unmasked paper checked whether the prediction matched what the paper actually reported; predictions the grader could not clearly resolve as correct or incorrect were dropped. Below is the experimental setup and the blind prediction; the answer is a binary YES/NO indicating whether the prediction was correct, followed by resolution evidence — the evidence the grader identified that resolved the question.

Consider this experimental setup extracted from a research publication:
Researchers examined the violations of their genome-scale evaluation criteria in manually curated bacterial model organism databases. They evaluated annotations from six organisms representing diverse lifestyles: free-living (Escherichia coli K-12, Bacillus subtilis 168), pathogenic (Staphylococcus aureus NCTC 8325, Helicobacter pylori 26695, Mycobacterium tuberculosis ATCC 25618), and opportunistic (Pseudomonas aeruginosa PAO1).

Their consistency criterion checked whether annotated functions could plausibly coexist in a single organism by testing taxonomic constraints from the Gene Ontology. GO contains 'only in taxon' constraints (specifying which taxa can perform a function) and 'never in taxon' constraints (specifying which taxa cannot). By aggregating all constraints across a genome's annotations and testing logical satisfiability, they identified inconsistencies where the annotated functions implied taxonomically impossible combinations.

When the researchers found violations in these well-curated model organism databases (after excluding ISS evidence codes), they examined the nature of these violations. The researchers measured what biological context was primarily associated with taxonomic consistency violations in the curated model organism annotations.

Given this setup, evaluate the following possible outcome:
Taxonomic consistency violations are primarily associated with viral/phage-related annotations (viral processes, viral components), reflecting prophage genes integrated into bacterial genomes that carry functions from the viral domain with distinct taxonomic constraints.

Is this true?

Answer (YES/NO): NO